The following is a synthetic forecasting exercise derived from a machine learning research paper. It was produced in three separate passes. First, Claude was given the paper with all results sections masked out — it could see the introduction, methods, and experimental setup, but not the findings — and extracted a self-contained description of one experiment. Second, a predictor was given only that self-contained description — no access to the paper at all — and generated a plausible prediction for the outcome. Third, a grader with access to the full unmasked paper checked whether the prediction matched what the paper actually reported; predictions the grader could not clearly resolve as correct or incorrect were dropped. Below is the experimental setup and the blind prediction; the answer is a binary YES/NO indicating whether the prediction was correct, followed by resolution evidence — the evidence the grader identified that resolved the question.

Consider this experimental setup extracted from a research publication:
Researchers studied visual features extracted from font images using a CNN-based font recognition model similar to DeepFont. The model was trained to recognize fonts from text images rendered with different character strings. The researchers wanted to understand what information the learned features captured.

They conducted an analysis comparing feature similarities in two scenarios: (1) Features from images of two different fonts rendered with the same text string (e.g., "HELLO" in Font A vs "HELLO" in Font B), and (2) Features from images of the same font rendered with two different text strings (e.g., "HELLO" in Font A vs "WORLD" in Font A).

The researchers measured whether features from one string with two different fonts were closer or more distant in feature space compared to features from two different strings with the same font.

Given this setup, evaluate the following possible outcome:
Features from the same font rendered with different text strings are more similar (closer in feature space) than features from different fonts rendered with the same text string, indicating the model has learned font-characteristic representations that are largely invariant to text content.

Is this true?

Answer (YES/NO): NO